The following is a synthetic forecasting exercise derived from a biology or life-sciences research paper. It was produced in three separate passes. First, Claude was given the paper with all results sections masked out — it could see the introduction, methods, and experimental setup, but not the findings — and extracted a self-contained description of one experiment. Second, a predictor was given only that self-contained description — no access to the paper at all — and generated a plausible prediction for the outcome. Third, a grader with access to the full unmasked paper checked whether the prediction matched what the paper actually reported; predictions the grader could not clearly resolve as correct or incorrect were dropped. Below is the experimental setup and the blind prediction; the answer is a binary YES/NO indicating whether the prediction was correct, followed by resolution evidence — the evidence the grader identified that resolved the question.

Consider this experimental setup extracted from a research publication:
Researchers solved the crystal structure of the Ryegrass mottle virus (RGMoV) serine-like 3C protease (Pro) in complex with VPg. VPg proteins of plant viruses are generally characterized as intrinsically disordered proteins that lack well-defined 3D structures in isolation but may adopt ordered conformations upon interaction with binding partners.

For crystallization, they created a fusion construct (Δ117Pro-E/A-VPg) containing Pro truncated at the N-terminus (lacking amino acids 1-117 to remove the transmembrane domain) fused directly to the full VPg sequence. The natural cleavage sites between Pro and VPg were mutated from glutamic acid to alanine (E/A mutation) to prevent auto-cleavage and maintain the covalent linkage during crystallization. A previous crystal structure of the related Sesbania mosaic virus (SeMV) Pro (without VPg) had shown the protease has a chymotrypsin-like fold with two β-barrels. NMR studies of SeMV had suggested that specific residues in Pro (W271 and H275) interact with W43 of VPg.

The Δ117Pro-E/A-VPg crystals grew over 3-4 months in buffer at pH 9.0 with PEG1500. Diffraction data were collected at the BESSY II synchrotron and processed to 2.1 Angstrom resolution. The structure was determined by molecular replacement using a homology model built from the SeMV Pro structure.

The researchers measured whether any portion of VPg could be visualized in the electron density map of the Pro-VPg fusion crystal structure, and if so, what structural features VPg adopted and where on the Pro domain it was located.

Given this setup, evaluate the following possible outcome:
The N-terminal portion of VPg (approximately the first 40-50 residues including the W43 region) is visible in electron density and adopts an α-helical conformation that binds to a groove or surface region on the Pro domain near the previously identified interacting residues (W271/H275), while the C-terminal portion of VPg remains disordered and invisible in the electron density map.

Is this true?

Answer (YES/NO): NO